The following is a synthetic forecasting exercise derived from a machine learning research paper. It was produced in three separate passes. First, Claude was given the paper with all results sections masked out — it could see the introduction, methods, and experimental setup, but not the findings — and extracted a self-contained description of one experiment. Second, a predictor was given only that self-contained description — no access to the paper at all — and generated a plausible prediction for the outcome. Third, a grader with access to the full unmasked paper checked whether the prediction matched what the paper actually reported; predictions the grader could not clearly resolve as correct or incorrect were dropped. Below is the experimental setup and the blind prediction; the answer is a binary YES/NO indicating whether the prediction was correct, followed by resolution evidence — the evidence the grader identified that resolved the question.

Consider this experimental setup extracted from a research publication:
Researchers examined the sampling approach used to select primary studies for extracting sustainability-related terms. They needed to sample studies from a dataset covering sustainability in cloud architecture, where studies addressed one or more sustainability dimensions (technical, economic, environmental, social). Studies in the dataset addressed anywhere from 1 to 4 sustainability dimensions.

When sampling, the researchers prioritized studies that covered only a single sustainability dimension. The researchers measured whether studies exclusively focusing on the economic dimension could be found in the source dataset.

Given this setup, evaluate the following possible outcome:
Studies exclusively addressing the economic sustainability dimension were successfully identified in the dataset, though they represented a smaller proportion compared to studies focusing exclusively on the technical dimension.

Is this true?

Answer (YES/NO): NO